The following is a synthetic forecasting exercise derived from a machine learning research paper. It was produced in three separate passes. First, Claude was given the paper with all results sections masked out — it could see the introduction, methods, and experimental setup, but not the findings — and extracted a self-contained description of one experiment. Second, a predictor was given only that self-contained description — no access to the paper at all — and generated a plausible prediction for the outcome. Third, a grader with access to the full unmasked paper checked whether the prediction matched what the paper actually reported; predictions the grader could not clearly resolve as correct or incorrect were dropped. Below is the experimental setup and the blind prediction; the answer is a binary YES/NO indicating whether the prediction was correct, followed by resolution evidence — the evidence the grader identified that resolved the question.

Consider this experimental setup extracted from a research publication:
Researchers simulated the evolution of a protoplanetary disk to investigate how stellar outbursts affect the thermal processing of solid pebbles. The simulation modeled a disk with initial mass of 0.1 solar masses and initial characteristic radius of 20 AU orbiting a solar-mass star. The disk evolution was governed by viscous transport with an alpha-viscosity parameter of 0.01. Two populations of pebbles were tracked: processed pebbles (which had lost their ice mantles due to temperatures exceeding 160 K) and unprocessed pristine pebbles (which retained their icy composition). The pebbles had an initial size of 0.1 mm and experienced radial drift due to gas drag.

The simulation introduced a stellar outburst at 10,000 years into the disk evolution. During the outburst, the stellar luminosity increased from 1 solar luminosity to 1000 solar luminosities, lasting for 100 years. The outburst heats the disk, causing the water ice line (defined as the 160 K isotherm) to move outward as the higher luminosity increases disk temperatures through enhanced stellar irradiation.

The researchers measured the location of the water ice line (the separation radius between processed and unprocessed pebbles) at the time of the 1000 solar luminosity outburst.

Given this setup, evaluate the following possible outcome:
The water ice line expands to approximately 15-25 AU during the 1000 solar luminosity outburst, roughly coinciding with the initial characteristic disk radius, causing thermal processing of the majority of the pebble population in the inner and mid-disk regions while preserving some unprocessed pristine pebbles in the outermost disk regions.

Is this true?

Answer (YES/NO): NO